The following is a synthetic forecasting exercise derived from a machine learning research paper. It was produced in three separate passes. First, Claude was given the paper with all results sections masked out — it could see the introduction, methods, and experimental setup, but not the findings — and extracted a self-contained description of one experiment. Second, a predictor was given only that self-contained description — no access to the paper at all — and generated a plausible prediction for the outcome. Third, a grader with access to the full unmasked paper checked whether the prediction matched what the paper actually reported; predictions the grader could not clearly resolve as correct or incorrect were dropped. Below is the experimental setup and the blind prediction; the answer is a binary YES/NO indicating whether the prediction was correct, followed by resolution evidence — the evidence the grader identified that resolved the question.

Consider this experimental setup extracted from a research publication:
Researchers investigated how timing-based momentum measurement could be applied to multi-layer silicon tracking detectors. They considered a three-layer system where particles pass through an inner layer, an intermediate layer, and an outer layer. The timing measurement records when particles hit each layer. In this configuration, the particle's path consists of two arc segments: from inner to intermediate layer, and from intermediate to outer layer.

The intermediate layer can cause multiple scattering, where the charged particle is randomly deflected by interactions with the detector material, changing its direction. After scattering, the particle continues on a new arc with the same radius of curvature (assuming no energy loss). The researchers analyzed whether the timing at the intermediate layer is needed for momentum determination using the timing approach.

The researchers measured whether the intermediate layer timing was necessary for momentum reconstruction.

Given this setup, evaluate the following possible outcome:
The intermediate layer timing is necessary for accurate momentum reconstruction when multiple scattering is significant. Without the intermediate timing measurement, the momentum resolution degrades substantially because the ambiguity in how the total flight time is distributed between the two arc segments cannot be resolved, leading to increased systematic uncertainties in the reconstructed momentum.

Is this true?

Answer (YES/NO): NO